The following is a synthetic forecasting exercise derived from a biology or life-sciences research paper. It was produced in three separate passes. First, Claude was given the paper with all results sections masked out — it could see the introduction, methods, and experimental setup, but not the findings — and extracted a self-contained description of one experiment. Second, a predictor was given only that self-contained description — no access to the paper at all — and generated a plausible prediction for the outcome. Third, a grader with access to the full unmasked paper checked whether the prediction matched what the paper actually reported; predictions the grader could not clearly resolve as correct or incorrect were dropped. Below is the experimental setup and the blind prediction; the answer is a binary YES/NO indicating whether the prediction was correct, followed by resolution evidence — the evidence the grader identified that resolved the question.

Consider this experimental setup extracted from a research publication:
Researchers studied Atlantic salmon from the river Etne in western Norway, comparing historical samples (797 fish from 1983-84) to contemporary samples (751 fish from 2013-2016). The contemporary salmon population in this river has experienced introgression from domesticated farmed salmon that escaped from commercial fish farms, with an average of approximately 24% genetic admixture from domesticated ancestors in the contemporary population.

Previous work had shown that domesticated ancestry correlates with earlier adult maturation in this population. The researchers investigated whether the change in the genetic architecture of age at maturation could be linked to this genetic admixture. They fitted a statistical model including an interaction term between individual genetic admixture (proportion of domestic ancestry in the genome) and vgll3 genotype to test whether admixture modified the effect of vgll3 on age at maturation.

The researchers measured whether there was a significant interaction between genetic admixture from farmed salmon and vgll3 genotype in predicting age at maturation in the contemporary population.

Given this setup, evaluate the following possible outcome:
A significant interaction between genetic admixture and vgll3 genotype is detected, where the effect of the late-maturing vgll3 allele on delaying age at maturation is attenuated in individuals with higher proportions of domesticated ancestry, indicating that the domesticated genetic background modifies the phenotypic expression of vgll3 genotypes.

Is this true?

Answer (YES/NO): NO